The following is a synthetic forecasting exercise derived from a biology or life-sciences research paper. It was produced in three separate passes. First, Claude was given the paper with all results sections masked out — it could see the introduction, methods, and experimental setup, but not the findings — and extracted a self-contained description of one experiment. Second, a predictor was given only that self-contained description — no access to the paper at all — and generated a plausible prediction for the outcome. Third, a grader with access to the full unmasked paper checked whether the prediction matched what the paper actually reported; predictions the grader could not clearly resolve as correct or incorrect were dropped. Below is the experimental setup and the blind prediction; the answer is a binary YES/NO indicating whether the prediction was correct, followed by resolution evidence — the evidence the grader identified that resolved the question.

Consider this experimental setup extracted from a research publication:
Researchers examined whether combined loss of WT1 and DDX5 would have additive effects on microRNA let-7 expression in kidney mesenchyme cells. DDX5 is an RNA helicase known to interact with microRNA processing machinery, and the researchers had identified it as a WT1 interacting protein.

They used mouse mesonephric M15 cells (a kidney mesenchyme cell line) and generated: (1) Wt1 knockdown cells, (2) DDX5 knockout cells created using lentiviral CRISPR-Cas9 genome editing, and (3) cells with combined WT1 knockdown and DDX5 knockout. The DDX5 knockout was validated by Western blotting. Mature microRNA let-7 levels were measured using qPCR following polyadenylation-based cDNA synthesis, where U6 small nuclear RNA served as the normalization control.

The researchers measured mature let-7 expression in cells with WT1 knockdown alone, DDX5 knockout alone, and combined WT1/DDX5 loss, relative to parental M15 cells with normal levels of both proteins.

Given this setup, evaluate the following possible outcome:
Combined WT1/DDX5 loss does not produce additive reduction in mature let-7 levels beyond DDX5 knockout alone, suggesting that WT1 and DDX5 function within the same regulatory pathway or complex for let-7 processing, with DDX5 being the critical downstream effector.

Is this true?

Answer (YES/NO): NO